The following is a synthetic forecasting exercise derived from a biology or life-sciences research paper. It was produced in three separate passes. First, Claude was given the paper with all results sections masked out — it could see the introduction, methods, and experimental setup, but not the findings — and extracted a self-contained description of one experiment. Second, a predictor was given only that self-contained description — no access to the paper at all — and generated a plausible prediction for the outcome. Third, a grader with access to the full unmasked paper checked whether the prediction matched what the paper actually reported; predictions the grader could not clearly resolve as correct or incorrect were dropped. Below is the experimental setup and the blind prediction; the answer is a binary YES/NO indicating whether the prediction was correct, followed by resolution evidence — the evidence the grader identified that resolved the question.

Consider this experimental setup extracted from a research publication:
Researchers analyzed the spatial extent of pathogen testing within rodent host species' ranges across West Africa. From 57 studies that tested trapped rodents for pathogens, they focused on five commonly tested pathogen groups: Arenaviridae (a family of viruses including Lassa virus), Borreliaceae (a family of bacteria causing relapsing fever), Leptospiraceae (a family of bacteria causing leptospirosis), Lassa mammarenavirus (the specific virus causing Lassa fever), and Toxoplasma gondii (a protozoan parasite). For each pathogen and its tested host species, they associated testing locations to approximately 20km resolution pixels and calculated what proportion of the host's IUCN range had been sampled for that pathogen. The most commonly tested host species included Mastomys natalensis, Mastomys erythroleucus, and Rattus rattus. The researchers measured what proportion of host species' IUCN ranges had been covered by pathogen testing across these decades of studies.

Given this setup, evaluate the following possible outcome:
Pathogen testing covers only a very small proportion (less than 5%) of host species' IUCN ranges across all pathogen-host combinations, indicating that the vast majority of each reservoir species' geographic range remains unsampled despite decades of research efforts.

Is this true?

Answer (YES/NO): YES